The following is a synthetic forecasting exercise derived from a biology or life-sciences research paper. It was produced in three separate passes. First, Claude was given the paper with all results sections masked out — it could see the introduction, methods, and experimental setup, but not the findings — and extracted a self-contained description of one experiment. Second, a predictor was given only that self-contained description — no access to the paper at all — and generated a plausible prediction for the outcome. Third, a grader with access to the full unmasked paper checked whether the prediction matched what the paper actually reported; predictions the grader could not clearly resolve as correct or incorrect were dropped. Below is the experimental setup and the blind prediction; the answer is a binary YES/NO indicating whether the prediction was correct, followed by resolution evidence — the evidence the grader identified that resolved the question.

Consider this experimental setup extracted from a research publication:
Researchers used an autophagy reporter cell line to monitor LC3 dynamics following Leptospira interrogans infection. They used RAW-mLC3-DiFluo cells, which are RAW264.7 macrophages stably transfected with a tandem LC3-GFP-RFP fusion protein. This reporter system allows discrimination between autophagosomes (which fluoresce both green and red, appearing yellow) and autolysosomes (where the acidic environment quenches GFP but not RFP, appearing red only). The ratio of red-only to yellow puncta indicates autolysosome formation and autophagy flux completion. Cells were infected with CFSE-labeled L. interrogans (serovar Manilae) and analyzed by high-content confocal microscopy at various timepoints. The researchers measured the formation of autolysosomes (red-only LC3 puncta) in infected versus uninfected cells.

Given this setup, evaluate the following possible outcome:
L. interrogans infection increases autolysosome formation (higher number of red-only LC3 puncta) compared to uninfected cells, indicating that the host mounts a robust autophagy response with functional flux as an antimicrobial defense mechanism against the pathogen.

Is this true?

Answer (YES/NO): NO